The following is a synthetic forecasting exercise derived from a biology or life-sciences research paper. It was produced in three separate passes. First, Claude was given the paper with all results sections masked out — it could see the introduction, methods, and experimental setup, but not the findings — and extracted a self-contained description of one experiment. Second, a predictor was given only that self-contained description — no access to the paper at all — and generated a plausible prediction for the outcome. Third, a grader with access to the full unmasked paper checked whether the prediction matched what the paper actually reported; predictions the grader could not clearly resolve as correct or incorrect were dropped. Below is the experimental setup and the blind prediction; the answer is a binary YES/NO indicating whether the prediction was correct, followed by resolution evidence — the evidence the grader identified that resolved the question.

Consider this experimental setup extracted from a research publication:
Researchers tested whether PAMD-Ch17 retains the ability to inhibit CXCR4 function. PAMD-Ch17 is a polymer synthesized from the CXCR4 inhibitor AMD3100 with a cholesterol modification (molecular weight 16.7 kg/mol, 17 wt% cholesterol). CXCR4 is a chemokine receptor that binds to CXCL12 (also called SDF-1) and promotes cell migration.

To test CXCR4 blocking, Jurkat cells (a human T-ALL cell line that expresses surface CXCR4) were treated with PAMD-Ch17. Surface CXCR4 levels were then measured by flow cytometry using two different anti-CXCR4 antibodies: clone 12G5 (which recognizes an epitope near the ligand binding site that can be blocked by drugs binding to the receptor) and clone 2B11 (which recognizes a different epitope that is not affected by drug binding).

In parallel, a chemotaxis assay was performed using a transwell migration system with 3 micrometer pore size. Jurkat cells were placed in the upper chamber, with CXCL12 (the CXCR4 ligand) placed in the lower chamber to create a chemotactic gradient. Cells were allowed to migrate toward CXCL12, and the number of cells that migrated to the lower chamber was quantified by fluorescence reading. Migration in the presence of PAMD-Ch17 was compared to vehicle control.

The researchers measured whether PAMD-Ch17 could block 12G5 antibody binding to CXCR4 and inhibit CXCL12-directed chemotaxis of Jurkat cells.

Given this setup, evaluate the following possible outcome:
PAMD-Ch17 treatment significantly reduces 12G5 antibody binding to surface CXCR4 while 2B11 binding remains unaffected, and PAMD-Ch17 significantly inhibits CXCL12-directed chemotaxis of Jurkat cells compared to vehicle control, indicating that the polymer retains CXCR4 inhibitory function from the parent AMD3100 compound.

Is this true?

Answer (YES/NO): NO